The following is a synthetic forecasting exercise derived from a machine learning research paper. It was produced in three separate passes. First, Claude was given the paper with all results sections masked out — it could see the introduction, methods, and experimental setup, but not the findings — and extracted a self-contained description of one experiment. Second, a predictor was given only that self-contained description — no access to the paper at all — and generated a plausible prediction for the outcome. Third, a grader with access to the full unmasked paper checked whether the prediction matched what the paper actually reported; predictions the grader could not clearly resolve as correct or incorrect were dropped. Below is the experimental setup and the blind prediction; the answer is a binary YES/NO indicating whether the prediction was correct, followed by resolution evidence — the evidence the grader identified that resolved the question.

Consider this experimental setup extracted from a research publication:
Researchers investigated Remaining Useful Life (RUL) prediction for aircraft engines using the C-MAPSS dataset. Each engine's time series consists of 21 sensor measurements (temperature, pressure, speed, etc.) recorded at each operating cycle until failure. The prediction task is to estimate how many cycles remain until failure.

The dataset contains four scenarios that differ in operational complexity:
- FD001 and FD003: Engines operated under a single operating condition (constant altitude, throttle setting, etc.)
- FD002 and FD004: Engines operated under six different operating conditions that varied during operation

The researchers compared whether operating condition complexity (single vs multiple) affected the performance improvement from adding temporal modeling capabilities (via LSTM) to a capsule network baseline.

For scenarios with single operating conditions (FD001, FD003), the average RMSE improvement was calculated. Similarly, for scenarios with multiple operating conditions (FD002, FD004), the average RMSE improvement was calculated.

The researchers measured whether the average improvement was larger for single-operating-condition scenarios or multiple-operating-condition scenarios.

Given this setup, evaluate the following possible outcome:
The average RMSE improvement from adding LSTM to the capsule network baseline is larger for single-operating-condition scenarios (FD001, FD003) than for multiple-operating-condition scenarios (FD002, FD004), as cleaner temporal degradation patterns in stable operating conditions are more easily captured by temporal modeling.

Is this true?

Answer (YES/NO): NO